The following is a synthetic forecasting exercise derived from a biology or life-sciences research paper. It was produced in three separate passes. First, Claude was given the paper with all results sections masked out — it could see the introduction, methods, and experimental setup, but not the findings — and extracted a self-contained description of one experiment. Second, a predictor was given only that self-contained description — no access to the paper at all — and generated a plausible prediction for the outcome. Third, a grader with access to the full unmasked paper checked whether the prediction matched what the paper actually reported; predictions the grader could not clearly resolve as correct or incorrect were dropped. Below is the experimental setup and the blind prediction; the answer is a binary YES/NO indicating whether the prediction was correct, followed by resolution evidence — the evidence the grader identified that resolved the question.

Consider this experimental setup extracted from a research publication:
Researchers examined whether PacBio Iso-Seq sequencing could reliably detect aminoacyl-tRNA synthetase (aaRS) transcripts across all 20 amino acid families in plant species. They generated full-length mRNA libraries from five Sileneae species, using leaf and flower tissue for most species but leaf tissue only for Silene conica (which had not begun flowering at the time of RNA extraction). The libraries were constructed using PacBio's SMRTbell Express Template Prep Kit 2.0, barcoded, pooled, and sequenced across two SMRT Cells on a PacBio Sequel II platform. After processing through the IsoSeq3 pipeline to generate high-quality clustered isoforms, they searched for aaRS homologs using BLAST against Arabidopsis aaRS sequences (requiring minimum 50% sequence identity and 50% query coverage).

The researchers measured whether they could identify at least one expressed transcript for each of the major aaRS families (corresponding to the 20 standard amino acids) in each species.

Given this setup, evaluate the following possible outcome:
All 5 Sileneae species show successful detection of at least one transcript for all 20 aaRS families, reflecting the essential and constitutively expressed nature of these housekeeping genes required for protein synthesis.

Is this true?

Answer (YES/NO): YES